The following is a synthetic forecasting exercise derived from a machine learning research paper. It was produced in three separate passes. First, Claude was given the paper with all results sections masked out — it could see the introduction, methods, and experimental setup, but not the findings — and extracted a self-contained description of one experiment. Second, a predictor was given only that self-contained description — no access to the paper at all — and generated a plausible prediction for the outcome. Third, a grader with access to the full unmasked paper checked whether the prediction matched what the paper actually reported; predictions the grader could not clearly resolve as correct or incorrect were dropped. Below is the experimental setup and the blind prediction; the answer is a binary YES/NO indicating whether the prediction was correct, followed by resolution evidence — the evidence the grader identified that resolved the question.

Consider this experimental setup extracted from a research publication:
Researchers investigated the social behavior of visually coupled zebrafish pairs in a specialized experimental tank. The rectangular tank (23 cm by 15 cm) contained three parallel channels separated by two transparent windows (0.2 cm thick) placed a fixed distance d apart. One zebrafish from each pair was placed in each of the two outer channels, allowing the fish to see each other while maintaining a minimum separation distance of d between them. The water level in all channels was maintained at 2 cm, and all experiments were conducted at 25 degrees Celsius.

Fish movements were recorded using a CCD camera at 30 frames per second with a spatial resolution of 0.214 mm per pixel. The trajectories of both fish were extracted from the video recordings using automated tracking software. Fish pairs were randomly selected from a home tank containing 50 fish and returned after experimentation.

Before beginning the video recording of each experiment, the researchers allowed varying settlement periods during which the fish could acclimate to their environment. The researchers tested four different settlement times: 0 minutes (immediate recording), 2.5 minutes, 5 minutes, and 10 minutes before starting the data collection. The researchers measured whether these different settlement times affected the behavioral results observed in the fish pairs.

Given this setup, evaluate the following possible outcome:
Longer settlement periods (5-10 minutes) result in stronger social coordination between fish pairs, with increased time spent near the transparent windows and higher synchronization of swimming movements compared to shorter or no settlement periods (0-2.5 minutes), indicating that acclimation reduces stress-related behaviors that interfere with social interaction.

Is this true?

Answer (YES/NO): NO